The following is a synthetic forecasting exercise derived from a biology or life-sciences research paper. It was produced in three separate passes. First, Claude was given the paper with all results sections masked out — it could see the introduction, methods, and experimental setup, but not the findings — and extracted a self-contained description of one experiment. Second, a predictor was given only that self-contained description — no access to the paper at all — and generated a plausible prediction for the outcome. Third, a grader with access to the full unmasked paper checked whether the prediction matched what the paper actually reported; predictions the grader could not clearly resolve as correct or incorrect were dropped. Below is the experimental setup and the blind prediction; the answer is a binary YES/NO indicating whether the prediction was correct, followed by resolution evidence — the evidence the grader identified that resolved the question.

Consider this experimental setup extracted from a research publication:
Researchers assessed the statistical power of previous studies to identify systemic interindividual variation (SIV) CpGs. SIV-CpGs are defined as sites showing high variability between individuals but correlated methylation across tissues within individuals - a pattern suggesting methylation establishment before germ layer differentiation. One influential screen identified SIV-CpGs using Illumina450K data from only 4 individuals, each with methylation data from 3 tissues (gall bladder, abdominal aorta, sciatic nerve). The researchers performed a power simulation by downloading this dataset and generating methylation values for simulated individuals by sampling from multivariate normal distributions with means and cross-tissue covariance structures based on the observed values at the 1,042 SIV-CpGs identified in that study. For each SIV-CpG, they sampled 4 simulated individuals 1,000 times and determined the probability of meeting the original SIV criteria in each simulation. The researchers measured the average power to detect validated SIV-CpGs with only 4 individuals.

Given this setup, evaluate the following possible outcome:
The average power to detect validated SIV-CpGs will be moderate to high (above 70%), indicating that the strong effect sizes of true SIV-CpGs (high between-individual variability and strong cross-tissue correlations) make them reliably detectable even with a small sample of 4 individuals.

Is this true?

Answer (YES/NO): NO